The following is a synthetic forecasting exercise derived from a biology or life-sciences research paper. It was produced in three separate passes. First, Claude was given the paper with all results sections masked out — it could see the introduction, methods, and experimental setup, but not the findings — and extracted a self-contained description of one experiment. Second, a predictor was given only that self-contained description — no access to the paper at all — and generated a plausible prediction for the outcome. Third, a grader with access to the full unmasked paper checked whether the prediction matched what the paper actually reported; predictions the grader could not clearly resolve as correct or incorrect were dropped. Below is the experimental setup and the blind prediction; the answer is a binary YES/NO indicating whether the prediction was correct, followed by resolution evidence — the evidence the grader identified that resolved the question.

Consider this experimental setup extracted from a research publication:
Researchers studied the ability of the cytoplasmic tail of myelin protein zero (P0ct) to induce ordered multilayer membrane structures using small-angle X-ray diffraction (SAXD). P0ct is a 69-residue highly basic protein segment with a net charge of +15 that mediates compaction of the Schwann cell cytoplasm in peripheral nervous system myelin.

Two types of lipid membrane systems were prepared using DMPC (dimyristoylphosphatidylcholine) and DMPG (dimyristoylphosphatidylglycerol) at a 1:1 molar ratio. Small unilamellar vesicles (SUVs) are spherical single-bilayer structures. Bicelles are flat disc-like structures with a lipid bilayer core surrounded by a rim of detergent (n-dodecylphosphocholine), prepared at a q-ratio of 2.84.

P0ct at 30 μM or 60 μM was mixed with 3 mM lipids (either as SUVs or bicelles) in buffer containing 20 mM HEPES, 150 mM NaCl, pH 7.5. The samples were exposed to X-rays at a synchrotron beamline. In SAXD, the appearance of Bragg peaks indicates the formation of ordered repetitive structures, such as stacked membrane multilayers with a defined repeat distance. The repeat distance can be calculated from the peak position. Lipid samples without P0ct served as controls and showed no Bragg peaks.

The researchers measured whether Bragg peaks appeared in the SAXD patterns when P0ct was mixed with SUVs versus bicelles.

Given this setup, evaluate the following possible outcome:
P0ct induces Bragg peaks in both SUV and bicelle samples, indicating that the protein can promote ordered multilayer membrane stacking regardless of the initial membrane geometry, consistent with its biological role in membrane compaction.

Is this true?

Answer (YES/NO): YES